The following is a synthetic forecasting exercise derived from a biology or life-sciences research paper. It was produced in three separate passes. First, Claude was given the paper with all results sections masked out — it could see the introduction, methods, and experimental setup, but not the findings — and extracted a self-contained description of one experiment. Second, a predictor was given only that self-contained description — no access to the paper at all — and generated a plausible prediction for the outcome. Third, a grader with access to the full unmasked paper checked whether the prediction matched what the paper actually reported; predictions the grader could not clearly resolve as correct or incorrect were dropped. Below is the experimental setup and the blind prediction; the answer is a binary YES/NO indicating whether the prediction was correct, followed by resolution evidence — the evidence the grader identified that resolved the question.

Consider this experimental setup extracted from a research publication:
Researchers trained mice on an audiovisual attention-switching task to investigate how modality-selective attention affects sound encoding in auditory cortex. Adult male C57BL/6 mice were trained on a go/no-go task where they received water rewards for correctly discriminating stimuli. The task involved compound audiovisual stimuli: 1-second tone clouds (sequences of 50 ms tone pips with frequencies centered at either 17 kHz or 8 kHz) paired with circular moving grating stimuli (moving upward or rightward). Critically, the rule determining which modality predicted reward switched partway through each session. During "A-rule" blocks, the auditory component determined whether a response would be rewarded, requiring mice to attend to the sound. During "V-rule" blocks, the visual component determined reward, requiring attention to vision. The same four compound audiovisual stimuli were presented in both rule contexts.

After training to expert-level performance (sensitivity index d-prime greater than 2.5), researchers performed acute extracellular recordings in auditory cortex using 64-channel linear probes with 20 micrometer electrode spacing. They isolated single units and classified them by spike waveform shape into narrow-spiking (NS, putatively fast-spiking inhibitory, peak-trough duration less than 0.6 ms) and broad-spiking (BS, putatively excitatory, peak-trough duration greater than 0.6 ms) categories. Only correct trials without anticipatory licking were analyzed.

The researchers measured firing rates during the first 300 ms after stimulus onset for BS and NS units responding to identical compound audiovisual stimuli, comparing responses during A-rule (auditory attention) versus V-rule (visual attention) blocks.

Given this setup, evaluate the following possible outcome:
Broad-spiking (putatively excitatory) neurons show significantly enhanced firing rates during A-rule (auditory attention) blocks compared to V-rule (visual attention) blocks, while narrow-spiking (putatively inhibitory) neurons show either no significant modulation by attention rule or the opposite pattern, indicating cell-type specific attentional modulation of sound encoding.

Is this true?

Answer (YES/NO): NO